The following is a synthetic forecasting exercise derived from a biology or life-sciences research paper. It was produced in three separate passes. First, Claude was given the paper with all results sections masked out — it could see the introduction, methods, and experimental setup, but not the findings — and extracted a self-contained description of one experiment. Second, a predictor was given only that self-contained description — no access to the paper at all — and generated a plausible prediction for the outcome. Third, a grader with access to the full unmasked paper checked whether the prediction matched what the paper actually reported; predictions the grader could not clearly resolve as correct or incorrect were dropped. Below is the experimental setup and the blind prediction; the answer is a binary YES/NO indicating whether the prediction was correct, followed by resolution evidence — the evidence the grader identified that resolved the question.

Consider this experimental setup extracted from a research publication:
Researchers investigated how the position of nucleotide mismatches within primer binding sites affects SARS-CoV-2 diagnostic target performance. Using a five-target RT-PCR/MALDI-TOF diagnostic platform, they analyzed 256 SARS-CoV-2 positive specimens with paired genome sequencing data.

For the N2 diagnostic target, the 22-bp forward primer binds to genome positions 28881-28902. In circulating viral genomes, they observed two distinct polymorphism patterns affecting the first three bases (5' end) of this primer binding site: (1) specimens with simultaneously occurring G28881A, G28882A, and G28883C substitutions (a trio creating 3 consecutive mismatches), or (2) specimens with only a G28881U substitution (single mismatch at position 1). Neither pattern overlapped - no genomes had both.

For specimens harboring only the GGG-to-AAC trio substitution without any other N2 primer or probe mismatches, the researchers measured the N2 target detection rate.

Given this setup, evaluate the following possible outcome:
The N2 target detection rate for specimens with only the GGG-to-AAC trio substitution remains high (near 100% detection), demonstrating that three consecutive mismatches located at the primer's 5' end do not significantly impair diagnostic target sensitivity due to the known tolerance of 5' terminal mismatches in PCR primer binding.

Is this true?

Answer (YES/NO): NO